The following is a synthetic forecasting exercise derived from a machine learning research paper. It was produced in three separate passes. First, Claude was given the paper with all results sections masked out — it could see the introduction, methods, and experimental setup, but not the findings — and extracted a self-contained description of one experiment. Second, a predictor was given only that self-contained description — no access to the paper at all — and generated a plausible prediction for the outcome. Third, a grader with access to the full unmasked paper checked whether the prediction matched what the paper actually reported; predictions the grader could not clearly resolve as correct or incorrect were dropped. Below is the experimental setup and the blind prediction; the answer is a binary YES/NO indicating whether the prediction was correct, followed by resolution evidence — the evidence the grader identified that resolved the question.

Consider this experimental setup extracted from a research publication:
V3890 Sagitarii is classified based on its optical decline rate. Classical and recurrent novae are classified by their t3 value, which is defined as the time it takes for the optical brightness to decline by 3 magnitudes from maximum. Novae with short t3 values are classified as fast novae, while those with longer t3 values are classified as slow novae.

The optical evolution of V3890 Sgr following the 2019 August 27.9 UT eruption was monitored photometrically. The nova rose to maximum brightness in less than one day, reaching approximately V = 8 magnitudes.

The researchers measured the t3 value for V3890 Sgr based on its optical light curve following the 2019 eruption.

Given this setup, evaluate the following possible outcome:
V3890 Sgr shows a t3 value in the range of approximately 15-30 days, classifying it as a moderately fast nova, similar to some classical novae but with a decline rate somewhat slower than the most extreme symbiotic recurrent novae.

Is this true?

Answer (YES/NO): NO